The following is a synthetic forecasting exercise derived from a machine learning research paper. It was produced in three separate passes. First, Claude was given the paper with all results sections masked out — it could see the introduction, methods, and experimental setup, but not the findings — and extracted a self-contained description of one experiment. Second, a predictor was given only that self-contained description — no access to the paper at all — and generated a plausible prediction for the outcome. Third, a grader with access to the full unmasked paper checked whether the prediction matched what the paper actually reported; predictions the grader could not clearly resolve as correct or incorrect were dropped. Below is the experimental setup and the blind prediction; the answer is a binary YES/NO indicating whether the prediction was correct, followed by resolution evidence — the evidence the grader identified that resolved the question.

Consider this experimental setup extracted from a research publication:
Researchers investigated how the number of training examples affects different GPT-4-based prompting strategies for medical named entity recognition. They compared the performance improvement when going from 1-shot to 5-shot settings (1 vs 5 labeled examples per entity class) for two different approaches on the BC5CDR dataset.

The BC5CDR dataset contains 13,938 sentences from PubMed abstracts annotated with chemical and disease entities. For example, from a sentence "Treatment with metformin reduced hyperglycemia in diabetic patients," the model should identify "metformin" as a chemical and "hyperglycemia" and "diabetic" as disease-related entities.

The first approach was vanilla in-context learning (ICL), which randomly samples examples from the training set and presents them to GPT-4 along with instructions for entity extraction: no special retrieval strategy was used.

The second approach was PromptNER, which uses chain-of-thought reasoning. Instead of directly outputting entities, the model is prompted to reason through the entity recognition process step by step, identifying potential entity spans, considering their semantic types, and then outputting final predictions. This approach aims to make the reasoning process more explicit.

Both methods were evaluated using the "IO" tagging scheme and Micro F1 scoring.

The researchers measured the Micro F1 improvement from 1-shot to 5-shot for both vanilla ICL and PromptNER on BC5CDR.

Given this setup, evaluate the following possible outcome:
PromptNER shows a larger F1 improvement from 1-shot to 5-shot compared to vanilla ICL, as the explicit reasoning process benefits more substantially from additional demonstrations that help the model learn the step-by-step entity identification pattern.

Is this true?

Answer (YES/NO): NO